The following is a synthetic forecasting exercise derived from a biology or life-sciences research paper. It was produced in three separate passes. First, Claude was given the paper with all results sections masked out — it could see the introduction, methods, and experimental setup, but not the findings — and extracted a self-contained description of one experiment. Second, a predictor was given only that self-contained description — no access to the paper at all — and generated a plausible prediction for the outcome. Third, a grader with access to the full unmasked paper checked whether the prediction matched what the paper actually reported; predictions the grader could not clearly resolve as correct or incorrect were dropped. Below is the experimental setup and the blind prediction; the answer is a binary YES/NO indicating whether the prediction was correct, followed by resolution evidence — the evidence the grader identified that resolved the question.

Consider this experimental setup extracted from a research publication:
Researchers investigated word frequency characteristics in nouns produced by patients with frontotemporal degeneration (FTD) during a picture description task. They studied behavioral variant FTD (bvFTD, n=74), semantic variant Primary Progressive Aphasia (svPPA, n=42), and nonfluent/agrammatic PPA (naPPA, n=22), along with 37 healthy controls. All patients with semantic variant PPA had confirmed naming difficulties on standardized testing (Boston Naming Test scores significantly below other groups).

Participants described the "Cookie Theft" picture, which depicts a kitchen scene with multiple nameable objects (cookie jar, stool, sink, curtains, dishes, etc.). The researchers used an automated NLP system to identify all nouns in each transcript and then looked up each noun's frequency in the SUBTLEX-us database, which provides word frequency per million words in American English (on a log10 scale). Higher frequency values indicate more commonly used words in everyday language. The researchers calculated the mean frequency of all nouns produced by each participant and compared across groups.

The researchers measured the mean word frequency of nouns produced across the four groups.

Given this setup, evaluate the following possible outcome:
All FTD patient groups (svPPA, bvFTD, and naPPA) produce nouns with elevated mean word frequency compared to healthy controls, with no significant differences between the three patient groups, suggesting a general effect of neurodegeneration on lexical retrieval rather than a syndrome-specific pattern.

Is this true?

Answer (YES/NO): NO